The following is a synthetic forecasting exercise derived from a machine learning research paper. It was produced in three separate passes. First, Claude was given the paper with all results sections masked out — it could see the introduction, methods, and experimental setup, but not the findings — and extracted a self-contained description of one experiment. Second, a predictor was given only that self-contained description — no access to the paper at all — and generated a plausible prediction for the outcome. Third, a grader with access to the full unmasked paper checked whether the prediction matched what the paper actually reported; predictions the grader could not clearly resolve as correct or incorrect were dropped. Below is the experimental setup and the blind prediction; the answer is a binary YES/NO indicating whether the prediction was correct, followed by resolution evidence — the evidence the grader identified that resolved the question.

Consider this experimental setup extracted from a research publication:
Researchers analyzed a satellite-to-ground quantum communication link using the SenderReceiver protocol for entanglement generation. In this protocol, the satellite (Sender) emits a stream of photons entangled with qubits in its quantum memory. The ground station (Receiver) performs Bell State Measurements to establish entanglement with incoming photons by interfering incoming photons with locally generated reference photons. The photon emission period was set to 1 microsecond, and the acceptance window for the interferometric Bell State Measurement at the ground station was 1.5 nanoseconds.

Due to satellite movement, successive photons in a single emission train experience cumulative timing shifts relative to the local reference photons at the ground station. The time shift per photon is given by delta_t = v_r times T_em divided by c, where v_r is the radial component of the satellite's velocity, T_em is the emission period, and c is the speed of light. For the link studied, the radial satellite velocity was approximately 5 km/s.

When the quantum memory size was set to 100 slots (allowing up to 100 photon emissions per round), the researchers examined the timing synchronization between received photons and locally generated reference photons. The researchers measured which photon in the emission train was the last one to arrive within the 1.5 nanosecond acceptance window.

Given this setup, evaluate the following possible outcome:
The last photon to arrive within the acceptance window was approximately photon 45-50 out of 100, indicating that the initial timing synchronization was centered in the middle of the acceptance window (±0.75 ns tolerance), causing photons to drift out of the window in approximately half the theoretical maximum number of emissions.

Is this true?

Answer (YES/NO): NO